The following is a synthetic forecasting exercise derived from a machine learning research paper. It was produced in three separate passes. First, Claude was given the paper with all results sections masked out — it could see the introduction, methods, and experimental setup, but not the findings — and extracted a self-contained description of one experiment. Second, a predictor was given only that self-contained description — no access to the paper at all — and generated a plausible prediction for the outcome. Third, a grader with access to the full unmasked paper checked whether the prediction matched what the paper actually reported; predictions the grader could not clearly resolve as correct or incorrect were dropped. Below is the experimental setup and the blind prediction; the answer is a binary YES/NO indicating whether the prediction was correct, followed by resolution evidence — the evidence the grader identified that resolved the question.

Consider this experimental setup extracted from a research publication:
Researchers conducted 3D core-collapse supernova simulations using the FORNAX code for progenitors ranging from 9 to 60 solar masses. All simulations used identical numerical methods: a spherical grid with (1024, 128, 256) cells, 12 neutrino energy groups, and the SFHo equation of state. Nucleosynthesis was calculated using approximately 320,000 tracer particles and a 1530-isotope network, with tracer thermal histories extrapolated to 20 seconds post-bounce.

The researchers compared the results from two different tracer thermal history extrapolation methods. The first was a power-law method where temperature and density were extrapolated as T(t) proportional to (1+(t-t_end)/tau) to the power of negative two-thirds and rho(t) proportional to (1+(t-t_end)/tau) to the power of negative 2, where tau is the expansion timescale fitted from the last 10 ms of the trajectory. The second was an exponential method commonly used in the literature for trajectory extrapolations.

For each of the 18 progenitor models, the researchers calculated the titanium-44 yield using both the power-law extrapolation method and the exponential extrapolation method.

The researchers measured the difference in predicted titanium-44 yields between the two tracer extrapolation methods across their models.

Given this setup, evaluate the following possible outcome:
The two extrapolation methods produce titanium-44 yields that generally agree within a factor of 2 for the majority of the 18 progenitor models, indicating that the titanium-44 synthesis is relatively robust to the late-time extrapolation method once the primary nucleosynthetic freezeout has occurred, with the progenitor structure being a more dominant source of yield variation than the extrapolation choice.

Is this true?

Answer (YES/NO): YES